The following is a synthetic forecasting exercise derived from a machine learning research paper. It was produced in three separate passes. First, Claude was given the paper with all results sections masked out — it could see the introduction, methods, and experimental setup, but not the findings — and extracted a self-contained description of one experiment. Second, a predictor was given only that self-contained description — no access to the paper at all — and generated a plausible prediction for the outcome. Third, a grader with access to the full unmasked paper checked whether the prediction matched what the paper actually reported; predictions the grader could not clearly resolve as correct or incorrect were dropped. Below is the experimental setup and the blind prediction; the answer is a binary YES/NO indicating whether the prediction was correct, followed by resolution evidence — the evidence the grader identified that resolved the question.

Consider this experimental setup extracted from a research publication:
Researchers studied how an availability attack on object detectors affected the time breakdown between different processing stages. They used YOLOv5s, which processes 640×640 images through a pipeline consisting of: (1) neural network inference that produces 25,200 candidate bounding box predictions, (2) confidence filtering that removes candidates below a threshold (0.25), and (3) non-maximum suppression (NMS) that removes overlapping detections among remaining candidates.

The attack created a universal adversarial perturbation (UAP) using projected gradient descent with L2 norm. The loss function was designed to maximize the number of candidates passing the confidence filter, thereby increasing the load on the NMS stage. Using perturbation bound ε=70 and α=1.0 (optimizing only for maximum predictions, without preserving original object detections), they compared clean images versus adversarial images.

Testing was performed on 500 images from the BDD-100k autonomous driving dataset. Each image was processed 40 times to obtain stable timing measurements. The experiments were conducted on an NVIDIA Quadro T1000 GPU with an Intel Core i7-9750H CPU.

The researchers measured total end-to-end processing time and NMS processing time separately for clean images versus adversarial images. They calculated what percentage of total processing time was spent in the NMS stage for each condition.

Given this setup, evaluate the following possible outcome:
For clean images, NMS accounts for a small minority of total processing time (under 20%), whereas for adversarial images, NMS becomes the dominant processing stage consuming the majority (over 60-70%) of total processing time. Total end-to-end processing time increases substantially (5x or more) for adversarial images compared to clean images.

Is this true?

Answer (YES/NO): NO